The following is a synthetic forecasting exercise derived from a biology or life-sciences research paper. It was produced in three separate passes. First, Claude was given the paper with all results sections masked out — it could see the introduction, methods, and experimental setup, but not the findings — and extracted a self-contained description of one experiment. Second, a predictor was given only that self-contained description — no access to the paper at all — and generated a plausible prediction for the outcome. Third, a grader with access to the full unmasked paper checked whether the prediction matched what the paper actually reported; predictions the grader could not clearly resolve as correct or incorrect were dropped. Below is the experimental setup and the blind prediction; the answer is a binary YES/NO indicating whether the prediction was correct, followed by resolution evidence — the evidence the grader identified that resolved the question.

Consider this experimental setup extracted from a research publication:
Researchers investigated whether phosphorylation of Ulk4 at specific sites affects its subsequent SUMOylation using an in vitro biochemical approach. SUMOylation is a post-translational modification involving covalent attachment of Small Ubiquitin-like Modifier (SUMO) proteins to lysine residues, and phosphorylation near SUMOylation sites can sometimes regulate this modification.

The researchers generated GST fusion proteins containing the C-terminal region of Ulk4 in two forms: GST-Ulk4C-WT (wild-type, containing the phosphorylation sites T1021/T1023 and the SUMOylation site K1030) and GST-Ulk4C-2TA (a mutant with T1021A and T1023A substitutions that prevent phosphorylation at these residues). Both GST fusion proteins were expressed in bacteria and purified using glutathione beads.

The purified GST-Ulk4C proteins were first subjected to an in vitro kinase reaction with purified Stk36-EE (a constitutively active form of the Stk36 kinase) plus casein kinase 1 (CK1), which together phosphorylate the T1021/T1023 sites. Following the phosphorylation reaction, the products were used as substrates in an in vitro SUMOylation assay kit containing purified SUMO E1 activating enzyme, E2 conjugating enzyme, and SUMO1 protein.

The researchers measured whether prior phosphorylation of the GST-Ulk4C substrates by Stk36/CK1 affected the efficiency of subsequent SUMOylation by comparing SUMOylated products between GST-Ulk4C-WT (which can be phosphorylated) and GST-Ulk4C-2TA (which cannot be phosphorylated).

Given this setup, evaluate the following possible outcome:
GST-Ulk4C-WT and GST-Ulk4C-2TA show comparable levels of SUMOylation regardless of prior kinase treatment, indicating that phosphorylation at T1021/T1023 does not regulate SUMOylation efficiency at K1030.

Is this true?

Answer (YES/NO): NO